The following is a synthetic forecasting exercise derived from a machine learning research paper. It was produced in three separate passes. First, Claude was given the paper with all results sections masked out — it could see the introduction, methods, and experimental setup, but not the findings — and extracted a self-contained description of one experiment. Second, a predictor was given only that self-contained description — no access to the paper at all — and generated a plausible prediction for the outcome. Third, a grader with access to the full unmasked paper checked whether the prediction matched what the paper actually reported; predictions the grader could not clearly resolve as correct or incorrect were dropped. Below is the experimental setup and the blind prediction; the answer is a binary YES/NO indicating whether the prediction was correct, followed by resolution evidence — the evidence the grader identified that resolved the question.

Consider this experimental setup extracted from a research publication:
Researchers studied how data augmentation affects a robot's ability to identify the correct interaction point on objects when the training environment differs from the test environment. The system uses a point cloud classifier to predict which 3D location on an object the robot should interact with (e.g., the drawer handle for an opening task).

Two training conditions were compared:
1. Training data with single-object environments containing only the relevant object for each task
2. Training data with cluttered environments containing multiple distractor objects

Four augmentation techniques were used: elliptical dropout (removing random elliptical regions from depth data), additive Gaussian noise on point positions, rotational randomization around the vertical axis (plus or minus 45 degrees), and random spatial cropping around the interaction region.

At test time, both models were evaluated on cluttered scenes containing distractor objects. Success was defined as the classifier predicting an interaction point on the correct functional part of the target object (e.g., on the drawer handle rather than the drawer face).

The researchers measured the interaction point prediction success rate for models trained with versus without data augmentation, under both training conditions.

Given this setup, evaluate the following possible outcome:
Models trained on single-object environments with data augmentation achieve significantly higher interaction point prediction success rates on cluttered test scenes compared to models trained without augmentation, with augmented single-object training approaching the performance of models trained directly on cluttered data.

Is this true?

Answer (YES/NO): NO